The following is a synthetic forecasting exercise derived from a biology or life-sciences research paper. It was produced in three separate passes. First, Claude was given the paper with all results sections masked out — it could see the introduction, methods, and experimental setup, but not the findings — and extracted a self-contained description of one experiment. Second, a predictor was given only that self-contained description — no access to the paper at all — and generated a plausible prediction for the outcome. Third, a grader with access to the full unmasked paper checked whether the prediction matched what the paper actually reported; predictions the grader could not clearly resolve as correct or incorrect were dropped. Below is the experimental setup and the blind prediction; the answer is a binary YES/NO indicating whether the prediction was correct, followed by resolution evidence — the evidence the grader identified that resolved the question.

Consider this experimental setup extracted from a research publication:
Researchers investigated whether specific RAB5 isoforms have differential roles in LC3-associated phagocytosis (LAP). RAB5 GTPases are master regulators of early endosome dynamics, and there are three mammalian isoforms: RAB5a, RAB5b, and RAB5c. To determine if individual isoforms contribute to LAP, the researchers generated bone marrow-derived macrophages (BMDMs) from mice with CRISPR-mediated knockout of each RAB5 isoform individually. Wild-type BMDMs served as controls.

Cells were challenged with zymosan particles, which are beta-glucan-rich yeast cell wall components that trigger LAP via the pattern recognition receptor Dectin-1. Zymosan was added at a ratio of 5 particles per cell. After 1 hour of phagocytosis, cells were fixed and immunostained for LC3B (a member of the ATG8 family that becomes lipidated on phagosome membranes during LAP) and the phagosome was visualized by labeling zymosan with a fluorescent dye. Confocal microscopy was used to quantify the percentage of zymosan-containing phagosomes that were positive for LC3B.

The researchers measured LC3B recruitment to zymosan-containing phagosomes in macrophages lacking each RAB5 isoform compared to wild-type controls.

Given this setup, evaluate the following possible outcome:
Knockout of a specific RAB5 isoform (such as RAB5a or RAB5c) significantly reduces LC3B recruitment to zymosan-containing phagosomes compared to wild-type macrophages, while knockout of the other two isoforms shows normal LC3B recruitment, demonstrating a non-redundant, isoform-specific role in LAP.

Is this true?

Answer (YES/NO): YES